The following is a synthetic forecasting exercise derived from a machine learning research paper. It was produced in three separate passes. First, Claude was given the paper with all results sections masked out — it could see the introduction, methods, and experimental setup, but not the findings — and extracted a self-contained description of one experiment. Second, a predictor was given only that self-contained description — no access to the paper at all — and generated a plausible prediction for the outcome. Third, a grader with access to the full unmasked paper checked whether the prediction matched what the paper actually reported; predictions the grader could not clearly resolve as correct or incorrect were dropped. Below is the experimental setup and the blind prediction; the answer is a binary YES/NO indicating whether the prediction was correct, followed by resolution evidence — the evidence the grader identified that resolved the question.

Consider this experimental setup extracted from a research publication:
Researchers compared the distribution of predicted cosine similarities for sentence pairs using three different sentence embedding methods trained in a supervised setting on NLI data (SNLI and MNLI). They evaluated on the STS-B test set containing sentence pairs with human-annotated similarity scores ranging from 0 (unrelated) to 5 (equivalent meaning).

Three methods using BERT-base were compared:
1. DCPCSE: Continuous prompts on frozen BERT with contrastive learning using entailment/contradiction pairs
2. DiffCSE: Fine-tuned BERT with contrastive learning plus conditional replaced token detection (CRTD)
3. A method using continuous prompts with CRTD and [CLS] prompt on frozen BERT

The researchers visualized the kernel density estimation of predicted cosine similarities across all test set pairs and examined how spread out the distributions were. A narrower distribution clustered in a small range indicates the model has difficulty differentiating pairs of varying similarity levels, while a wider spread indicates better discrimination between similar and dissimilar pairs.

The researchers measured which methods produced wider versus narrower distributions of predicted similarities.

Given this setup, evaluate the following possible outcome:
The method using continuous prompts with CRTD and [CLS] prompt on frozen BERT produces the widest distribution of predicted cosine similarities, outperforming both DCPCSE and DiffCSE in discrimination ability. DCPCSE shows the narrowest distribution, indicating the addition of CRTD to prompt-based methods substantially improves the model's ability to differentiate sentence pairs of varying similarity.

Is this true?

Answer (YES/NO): NO